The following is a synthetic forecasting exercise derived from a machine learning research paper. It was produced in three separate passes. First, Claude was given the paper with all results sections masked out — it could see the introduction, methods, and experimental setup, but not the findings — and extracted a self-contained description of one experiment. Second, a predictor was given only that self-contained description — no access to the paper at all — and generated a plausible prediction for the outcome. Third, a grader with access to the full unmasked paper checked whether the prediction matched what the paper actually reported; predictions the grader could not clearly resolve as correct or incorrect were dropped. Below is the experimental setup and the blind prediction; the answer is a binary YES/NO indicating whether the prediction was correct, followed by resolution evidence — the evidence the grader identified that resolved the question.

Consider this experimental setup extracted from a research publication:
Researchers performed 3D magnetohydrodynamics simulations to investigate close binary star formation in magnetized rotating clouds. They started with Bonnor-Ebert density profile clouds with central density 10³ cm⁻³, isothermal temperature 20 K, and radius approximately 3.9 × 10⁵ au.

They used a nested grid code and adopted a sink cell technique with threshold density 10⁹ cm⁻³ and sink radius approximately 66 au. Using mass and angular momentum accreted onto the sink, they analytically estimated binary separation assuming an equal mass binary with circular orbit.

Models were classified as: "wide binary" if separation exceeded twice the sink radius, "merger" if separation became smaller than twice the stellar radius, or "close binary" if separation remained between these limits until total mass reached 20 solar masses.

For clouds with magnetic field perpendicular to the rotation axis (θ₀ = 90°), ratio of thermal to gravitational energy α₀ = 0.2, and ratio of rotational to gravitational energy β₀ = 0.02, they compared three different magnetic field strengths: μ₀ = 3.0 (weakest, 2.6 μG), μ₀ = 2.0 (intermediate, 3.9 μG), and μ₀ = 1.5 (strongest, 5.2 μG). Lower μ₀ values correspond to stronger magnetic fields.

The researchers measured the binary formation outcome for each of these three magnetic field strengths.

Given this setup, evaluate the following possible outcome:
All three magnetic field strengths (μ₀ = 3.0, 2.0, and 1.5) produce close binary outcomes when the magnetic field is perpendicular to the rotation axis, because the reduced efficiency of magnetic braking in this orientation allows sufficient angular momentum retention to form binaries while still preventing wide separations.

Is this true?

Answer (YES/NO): YES